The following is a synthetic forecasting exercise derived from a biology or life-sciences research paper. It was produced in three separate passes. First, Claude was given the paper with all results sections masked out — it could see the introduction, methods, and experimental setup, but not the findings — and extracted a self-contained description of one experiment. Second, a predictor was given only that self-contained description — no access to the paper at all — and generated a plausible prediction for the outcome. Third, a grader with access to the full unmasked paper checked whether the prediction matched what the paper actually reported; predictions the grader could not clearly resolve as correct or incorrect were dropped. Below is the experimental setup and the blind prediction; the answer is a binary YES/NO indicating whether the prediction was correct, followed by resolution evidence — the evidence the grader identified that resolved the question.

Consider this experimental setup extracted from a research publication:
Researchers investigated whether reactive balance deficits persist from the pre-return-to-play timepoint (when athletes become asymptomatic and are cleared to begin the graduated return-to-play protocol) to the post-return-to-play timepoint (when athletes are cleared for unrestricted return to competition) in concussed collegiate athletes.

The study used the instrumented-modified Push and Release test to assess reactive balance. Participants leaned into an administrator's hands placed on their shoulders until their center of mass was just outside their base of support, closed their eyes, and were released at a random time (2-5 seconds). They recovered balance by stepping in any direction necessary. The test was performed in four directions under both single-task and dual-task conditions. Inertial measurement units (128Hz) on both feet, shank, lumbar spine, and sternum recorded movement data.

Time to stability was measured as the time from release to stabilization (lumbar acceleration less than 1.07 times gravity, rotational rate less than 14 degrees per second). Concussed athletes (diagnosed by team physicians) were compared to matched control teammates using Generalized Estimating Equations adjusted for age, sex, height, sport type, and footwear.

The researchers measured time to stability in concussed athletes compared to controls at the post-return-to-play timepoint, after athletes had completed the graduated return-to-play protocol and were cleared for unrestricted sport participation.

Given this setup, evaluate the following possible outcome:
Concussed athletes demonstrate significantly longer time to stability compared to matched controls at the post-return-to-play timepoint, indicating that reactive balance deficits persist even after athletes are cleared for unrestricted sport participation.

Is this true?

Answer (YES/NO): NO